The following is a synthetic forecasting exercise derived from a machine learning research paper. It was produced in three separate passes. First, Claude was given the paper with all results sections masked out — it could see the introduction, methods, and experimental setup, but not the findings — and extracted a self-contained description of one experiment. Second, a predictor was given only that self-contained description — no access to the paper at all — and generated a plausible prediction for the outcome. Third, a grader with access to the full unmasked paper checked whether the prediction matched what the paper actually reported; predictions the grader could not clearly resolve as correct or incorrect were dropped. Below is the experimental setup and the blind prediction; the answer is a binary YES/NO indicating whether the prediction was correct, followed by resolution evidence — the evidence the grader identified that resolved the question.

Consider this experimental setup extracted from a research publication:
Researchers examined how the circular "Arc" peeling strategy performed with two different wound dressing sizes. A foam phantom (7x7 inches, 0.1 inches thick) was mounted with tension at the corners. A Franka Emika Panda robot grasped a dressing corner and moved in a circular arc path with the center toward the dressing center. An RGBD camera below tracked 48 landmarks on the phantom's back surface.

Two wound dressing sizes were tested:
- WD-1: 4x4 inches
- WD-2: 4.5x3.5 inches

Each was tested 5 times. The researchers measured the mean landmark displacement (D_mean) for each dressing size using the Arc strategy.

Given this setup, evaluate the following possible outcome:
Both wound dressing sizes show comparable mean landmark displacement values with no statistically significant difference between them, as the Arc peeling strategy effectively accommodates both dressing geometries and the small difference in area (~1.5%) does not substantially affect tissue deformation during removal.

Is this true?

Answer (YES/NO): NO